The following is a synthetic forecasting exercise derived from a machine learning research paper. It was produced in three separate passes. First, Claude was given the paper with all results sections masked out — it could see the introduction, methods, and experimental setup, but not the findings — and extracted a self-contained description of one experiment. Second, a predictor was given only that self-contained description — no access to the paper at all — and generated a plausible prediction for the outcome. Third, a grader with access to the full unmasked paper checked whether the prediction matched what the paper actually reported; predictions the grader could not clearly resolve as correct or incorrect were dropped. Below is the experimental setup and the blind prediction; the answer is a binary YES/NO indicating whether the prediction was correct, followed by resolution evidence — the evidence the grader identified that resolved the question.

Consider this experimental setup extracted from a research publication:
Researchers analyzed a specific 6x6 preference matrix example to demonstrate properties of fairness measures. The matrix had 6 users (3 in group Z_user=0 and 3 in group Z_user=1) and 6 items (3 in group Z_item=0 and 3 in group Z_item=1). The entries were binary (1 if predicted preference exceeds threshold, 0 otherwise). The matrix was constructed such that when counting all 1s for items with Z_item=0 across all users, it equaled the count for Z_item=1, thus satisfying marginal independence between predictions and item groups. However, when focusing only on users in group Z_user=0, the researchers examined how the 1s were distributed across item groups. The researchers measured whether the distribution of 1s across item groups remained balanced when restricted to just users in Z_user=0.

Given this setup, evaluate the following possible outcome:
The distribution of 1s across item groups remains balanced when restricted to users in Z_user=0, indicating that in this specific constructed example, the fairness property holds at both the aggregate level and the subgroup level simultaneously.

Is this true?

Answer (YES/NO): NO